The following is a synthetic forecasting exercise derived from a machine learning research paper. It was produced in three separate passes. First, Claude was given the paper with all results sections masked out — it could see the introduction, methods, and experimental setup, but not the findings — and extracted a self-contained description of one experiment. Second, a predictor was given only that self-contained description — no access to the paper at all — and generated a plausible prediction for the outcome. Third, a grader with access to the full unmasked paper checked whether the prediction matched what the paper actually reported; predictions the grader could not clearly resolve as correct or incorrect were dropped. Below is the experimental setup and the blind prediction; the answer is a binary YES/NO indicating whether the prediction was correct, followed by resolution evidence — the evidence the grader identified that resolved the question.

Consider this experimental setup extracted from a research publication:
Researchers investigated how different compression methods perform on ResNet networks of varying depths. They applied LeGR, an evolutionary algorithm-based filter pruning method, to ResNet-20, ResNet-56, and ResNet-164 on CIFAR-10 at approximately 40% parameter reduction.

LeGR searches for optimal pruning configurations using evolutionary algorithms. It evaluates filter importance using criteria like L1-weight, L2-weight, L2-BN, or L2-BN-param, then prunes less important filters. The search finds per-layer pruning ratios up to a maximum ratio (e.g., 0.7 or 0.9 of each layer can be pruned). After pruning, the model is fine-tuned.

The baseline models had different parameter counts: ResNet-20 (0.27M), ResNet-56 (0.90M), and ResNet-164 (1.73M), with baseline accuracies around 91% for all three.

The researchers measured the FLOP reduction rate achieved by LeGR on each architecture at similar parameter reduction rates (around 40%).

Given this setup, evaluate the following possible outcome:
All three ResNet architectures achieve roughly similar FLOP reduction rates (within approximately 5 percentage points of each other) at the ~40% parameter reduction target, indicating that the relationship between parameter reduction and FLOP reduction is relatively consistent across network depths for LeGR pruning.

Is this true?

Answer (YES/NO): NO